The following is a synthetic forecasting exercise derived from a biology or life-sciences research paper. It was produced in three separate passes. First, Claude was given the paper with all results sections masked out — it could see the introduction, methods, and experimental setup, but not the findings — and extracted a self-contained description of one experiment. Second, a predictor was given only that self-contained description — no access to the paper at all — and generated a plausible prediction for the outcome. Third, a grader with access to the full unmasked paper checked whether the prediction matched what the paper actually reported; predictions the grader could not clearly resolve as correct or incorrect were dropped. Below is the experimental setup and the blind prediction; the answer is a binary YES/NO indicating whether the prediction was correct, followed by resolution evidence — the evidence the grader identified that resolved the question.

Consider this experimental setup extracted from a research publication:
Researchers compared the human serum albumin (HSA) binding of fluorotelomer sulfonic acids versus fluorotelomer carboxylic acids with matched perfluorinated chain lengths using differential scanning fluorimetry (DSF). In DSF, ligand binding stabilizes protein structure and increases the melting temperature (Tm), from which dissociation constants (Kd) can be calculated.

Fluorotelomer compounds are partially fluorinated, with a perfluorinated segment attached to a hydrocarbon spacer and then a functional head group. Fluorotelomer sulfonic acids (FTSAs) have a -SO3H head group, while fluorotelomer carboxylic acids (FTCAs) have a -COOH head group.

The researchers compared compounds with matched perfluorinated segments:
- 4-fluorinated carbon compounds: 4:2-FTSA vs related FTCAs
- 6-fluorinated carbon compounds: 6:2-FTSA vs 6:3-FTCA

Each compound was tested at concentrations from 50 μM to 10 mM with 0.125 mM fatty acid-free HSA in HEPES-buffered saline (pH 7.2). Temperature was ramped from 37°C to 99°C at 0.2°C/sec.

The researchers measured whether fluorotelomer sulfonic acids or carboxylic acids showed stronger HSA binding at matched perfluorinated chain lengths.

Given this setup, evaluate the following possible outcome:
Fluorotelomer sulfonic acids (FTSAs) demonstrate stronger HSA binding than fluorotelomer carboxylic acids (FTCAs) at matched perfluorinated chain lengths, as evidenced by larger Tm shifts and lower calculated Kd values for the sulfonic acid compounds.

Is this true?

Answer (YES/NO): YES